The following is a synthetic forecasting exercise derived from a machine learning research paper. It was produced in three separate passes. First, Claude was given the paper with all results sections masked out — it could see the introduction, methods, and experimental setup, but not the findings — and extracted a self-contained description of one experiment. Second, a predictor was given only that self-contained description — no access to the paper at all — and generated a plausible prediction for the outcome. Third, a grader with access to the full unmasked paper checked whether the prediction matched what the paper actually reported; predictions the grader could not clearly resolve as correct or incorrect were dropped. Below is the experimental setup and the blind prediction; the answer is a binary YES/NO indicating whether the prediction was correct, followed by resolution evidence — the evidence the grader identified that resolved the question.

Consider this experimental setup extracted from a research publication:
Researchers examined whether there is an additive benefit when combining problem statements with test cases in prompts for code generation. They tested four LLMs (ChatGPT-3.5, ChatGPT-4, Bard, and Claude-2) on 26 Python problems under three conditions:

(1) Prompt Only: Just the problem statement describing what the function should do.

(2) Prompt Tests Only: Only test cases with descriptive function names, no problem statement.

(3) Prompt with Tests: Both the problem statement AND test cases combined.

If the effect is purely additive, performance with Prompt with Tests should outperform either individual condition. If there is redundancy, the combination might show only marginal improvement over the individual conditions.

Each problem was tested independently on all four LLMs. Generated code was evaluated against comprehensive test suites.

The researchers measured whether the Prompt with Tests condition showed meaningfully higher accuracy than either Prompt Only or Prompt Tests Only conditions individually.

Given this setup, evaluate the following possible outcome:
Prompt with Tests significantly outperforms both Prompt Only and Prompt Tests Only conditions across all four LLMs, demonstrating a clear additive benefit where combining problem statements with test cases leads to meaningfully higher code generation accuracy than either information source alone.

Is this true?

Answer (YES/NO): NO